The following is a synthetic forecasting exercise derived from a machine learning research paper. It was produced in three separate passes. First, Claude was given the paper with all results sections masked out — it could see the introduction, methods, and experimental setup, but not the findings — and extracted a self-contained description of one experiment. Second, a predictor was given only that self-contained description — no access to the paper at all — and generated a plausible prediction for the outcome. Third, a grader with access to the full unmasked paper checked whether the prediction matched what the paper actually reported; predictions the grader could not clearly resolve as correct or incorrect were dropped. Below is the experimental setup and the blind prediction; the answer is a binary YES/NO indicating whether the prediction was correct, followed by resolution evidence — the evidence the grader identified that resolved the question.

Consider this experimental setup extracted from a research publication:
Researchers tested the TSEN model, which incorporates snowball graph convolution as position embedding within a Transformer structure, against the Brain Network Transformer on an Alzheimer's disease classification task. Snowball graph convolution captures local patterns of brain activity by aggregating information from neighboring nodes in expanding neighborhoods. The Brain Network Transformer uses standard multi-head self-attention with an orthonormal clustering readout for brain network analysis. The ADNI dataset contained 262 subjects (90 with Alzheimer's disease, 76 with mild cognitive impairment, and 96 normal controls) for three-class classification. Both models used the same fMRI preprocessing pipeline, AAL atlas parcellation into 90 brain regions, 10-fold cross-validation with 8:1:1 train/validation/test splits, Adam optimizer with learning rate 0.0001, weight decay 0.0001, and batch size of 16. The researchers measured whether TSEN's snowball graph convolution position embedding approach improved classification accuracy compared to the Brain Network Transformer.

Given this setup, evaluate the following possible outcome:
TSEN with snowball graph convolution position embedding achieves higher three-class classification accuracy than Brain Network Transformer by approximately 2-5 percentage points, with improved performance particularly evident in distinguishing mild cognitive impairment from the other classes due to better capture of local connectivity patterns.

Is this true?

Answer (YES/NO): NO